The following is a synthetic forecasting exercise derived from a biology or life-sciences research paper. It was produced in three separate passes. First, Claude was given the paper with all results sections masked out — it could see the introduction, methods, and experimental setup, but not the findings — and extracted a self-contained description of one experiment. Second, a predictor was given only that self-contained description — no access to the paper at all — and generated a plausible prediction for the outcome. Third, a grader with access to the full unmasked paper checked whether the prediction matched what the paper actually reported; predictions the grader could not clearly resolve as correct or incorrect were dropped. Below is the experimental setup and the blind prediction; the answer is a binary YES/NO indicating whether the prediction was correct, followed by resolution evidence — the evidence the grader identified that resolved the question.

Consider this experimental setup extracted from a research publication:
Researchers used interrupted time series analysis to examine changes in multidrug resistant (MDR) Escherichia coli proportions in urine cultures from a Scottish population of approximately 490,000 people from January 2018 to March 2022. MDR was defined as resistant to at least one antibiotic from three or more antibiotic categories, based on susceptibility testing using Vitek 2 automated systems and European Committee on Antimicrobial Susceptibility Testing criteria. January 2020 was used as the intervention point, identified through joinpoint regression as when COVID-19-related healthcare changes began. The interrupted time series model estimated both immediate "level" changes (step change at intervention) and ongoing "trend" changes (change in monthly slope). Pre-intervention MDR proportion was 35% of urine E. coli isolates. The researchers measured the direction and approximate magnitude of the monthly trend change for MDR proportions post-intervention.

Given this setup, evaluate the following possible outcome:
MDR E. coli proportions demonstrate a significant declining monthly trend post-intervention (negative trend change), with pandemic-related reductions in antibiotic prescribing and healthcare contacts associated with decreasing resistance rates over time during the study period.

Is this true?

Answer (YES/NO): YES